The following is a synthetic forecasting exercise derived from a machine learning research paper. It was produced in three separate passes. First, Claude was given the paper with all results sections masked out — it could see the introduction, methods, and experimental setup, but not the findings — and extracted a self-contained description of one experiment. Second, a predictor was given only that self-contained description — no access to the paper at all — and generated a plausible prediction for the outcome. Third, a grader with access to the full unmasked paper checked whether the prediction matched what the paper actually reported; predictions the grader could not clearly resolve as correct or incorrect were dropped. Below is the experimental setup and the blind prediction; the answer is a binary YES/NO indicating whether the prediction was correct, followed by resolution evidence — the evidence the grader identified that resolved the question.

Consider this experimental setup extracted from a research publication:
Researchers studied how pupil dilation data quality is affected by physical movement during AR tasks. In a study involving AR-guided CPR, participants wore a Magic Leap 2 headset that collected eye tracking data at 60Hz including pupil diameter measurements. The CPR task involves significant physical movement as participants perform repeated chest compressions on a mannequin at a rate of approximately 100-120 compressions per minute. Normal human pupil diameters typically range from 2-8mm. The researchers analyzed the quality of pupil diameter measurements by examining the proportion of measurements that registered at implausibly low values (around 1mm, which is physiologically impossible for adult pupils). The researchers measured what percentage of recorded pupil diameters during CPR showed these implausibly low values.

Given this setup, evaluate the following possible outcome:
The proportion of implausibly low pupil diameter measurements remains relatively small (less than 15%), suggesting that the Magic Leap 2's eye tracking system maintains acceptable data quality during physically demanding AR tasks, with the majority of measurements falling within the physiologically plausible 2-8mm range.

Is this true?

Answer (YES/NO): NO